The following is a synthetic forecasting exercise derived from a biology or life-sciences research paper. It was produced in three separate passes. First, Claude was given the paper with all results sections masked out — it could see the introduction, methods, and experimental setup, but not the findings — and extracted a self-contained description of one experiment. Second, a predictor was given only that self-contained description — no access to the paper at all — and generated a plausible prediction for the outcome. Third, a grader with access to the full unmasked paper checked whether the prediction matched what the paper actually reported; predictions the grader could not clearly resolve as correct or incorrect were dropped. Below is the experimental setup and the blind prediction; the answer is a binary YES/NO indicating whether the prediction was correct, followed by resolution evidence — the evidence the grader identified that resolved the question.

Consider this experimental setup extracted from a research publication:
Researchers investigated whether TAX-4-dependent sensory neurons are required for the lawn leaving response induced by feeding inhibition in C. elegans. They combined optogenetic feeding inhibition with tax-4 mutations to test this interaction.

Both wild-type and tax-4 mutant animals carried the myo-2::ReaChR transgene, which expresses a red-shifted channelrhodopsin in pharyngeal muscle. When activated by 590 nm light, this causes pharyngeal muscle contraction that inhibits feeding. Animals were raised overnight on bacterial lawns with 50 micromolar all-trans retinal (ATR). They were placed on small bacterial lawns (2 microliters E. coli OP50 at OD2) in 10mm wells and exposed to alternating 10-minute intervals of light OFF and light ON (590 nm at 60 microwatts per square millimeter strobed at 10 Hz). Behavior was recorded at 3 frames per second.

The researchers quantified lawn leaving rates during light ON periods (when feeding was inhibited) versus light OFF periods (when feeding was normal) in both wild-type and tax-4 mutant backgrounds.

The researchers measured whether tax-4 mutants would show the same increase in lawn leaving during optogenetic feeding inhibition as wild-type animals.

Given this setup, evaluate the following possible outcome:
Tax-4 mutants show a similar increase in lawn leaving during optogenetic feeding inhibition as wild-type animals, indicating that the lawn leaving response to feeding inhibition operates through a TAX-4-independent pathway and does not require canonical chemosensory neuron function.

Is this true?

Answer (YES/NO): NO